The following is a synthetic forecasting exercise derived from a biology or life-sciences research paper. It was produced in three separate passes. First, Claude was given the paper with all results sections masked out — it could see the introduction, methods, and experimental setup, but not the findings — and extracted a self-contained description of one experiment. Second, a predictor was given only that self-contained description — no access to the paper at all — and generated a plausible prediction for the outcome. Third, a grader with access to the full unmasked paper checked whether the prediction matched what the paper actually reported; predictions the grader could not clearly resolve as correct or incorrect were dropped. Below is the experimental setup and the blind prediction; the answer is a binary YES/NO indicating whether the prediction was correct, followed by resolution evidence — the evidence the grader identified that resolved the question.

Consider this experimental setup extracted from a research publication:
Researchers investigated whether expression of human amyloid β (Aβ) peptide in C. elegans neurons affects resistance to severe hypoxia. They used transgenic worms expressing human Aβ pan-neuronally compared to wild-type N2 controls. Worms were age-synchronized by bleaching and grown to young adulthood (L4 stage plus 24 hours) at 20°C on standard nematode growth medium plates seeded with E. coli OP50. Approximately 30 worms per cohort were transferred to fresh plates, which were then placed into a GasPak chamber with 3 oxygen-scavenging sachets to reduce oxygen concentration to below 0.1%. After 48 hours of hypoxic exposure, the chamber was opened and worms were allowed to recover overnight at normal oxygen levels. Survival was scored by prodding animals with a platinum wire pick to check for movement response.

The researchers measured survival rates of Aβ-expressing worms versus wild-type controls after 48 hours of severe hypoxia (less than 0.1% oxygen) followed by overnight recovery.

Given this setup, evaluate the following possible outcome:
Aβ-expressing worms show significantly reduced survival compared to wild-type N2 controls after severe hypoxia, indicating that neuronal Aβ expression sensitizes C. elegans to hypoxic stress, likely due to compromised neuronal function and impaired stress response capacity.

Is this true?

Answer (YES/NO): NO